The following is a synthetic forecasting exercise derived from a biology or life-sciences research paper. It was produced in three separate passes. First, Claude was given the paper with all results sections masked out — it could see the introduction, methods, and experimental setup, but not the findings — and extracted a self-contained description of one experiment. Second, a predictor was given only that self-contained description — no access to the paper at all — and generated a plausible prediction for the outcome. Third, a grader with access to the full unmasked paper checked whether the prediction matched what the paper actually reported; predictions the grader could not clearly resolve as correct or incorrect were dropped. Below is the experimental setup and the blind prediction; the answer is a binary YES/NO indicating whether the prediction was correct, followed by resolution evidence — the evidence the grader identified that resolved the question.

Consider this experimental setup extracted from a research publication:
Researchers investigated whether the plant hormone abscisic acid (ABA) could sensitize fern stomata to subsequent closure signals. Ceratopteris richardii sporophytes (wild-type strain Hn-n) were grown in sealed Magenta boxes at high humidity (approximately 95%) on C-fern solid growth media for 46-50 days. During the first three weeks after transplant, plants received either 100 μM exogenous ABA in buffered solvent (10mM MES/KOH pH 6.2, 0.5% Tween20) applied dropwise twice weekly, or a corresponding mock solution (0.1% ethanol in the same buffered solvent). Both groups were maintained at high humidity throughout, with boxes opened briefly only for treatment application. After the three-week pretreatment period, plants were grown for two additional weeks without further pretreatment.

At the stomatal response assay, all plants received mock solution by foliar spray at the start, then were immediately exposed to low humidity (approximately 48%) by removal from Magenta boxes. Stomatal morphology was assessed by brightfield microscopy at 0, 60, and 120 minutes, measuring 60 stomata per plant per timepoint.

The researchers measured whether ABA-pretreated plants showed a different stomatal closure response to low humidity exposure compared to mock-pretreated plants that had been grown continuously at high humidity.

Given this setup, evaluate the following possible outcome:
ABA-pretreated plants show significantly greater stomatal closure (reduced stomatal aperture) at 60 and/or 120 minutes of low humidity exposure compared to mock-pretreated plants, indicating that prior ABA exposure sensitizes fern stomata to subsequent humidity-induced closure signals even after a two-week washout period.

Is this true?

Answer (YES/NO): YES